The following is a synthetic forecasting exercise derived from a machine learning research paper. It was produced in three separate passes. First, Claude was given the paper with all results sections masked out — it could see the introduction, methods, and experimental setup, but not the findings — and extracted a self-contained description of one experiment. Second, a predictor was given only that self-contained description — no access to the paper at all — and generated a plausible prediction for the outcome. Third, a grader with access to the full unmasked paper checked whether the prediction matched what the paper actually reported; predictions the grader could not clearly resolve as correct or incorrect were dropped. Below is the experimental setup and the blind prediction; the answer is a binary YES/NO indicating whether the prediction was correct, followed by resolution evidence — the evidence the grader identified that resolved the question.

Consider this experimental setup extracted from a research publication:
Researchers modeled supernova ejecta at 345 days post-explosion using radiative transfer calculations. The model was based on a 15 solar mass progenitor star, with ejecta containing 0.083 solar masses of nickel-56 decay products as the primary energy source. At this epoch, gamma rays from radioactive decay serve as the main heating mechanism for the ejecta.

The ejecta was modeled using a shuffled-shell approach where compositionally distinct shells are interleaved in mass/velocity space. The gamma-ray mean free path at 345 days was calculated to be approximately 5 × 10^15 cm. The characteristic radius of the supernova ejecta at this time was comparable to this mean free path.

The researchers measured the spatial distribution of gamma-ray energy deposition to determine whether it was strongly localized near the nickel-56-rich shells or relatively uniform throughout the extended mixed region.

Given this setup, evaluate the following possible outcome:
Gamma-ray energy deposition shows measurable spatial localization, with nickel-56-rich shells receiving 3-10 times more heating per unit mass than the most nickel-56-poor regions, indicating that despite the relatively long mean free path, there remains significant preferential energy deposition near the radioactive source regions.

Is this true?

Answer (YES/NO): NO